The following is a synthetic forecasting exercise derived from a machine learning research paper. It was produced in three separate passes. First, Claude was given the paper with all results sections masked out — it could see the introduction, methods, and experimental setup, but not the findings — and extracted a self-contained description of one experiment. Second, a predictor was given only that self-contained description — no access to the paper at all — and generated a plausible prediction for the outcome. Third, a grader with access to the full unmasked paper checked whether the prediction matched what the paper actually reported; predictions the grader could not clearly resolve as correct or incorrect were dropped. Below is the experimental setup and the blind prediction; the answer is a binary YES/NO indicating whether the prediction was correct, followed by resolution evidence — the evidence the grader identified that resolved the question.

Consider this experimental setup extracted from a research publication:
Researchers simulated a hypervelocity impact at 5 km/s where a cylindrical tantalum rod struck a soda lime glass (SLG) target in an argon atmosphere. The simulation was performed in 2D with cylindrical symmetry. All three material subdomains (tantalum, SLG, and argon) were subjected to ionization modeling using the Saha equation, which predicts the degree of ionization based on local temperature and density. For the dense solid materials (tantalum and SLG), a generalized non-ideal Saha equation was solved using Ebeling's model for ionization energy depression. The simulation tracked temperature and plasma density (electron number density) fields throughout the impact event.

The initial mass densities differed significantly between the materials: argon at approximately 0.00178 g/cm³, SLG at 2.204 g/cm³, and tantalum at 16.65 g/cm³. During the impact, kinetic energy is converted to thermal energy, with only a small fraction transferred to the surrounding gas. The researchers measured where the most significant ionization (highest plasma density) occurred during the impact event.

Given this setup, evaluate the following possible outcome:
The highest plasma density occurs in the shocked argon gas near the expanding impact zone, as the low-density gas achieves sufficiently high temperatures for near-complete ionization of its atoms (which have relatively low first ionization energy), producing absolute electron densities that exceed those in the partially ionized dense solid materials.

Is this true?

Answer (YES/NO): YES